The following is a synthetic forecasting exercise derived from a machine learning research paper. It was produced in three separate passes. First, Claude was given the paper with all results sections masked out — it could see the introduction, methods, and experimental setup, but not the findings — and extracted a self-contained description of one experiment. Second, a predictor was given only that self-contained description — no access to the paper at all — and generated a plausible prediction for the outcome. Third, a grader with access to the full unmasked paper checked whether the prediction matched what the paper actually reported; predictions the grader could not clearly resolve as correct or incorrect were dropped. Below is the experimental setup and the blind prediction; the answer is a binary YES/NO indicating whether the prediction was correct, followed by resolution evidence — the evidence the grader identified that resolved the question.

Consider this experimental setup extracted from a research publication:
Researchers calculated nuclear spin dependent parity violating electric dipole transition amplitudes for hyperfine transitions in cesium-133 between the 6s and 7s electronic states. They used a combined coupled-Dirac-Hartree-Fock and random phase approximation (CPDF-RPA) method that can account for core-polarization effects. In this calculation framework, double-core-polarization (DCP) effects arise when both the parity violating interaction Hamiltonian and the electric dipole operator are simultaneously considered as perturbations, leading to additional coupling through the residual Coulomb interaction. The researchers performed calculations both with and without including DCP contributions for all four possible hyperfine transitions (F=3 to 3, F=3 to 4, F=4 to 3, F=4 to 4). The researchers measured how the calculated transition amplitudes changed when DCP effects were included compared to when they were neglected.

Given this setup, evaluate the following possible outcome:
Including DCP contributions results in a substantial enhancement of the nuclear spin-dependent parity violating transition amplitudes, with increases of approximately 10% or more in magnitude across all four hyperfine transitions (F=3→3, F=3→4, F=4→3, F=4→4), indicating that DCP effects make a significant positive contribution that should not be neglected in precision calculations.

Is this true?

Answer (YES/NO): NO